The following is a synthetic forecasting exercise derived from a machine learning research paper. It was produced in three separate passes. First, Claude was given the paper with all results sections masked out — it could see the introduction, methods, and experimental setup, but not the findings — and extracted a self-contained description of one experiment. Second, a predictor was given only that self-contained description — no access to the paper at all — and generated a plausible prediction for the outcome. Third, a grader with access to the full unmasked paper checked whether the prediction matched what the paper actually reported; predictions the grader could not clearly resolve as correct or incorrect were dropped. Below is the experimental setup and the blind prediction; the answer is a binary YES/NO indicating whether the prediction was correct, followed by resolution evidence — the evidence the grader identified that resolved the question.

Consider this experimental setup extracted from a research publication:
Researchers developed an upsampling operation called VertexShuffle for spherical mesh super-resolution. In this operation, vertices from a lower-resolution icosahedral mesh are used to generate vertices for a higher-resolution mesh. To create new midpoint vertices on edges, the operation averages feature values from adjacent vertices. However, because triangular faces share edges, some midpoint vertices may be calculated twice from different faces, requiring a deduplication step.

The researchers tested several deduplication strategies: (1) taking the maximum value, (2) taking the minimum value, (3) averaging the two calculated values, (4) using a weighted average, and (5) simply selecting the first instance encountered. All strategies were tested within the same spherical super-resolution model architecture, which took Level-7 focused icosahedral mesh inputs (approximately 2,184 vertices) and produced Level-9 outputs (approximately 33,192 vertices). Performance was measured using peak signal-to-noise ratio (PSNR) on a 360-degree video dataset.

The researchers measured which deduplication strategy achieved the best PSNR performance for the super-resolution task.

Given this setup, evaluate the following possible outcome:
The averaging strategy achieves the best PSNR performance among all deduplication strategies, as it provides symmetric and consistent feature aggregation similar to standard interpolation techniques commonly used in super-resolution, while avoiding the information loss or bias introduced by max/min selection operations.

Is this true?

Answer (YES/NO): NO